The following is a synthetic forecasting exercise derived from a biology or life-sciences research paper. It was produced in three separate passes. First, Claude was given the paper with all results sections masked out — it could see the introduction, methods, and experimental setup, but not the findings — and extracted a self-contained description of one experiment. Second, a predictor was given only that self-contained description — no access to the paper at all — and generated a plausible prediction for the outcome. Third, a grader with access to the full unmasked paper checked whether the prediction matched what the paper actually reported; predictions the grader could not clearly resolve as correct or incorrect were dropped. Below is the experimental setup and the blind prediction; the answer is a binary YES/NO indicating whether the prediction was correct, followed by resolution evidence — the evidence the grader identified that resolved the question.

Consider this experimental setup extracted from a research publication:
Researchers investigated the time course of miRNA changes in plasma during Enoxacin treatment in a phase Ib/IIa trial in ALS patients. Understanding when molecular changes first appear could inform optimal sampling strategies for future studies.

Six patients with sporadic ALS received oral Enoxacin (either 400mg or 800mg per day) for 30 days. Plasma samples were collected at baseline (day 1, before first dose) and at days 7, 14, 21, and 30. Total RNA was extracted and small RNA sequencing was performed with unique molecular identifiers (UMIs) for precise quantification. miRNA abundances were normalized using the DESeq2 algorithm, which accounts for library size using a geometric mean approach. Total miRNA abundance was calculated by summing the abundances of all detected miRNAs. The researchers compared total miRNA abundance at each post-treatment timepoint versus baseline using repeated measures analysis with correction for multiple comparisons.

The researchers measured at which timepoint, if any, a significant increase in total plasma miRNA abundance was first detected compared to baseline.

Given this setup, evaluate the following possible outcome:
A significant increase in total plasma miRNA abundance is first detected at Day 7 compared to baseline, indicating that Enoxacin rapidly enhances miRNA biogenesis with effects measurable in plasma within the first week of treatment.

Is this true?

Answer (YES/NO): NO